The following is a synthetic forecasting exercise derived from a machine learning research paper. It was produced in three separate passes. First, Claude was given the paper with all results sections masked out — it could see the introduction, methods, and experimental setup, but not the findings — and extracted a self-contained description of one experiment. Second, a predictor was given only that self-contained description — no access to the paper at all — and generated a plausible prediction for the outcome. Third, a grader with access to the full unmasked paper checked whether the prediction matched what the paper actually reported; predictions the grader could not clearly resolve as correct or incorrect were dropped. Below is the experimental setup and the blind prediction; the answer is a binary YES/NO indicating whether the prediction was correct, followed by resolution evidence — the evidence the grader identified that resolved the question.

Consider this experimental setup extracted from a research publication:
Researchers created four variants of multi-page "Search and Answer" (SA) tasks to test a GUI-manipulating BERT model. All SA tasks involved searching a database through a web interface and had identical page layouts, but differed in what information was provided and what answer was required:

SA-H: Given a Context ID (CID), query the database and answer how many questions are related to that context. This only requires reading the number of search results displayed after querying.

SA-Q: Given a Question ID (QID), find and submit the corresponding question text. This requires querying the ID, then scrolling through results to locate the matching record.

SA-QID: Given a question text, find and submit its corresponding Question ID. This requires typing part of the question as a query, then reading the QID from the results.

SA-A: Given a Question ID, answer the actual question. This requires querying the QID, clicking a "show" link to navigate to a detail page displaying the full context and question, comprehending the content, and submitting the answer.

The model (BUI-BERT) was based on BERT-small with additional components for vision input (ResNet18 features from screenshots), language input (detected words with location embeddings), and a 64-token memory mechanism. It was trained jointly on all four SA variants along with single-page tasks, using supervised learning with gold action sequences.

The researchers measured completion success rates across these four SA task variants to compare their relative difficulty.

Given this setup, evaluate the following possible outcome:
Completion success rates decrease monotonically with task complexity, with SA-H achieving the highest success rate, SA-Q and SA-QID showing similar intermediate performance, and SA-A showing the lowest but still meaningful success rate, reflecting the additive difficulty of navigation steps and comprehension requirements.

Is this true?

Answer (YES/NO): NO